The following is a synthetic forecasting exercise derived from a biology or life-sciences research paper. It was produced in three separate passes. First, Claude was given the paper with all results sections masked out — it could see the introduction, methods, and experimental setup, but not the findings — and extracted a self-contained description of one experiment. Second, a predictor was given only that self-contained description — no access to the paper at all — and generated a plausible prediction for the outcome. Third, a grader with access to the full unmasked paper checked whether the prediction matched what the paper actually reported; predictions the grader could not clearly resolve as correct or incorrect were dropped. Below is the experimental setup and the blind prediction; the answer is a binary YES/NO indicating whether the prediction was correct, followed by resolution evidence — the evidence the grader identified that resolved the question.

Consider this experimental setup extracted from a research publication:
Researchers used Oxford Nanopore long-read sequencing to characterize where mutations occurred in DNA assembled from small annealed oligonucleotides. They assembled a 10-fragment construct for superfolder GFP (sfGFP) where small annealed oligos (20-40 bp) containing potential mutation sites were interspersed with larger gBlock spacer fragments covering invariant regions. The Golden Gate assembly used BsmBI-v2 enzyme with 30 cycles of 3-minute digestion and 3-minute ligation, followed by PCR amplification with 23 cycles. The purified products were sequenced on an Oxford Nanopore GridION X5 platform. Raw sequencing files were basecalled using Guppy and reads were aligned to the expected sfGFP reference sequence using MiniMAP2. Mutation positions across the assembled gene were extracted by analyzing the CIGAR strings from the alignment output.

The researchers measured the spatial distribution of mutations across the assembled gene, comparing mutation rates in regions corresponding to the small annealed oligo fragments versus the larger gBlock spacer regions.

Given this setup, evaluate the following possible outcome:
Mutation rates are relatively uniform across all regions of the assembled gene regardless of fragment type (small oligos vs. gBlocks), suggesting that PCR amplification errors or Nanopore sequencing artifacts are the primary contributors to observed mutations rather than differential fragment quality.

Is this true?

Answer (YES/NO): NO